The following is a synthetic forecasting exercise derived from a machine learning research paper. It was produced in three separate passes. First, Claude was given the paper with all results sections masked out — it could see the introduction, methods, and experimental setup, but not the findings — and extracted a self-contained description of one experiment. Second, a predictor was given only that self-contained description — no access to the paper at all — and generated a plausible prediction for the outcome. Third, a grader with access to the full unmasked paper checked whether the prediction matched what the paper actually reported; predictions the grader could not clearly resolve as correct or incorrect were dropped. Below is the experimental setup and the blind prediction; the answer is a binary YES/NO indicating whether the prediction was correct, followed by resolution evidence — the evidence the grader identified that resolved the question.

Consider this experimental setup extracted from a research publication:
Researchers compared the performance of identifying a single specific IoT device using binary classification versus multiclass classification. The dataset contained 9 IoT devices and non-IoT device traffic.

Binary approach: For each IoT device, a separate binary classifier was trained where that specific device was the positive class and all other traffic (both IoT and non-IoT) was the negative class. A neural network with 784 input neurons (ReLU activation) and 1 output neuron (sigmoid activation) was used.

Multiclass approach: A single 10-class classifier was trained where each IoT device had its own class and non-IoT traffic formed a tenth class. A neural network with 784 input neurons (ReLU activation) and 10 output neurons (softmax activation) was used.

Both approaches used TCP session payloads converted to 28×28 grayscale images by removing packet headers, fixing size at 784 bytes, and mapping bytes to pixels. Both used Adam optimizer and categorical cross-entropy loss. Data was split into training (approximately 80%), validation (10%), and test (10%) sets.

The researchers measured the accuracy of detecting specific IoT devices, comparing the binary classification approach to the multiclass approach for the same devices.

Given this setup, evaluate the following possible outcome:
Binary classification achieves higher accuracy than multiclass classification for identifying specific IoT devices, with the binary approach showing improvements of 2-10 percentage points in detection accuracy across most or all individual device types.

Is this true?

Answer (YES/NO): NO